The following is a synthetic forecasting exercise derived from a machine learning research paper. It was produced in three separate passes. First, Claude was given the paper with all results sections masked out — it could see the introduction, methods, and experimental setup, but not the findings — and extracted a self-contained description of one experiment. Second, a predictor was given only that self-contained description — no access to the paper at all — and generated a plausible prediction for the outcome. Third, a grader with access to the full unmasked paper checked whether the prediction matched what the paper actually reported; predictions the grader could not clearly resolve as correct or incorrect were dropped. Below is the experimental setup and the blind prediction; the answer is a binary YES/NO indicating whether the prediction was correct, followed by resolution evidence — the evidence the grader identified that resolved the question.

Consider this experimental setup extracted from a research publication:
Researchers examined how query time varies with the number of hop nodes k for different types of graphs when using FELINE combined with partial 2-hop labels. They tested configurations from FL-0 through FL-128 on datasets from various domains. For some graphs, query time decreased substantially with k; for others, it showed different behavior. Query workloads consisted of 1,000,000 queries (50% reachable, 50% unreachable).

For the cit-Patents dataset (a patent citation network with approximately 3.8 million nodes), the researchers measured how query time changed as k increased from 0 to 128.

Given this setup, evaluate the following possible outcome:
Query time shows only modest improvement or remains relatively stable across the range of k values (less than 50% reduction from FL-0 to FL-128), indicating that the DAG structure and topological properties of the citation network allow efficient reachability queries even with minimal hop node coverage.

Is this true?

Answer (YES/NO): NO